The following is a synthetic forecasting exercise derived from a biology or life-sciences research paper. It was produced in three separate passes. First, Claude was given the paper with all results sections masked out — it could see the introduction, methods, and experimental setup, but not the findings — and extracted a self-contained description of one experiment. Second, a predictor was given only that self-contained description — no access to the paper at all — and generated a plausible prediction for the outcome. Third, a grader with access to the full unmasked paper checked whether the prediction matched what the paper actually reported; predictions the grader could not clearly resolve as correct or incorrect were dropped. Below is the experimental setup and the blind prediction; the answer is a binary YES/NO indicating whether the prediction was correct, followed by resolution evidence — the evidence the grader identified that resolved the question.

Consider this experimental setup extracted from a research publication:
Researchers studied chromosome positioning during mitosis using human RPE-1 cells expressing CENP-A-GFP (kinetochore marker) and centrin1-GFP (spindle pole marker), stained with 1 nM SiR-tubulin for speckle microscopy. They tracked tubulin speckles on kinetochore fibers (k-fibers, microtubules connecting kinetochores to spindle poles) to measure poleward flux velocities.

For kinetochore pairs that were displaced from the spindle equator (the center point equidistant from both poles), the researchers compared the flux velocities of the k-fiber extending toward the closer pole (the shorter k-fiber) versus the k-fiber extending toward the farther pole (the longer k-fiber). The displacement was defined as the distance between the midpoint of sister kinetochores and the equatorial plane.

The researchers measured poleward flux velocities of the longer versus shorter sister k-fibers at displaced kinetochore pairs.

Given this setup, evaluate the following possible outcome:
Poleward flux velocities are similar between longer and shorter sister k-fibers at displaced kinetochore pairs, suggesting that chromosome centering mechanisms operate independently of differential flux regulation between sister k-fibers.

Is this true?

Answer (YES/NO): NO